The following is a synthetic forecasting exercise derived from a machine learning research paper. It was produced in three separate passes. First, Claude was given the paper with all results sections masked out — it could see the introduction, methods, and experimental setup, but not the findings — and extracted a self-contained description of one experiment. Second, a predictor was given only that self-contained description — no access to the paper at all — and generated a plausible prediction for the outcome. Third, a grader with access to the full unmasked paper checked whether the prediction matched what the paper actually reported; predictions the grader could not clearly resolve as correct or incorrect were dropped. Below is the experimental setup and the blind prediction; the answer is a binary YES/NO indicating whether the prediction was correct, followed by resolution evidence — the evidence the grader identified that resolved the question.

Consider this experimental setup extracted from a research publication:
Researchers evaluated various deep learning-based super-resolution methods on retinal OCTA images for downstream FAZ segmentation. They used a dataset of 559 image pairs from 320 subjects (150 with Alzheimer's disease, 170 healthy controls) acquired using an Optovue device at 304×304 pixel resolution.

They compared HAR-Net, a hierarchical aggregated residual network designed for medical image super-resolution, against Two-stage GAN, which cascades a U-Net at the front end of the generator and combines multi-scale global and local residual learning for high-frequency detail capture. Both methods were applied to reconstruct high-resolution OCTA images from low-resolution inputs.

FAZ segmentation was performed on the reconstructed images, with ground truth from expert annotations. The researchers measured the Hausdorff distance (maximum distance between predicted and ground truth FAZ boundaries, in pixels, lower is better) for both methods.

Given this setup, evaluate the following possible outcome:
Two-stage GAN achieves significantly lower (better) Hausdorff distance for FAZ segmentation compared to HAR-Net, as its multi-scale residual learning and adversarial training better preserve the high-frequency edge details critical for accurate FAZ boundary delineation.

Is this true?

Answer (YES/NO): NO